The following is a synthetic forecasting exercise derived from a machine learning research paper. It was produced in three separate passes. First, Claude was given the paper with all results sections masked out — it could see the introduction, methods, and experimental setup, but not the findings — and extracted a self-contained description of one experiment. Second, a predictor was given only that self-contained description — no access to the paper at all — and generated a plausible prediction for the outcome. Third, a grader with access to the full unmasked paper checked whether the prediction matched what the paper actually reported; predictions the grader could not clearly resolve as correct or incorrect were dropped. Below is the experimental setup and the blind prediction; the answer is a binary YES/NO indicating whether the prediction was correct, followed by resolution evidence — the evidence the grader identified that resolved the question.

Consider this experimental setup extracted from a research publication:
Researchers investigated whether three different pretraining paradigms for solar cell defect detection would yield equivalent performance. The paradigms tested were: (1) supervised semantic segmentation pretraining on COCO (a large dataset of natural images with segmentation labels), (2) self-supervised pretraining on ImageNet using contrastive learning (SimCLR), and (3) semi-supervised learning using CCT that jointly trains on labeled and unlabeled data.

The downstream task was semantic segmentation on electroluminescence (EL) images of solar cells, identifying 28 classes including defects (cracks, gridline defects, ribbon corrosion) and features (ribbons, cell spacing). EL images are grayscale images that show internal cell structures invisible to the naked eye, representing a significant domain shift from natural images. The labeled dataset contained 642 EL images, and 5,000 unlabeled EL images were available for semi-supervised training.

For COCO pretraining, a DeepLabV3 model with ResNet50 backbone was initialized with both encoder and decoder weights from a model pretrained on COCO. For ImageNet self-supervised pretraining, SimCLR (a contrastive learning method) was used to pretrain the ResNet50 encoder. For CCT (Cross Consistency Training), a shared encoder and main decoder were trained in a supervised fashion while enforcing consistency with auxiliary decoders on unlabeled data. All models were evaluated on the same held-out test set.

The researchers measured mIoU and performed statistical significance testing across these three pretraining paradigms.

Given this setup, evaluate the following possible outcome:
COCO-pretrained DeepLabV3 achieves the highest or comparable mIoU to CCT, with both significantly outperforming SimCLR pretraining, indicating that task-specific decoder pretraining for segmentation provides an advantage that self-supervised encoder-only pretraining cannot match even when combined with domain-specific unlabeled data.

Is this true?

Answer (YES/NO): NO